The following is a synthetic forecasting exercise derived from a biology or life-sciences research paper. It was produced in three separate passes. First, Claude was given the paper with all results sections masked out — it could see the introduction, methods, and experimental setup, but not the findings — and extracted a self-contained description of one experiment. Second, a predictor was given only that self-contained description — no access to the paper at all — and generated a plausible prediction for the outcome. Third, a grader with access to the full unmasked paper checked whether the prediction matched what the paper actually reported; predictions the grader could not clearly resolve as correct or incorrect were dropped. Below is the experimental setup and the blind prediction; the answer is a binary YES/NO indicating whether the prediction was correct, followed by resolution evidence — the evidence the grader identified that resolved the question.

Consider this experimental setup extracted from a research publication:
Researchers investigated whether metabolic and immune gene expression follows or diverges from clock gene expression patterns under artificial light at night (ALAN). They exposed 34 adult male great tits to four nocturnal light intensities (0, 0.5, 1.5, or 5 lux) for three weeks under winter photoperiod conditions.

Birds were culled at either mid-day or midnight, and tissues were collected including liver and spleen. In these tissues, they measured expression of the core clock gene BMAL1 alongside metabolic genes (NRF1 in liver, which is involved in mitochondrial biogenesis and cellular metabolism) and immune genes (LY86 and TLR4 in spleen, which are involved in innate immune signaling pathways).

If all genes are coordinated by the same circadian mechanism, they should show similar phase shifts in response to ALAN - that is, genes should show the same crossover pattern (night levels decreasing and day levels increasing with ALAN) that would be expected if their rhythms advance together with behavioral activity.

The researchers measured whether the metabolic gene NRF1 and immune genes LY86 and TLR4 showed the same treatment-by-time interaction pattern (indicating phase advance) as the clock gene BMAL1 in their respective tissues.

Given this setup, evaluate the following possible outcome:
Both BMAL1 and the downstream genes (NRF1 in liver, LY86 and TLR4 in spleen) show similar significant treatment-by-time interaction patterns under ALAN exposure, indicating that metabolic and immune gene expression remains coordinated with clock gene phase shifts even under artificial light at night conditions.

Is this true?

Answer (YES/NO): NO